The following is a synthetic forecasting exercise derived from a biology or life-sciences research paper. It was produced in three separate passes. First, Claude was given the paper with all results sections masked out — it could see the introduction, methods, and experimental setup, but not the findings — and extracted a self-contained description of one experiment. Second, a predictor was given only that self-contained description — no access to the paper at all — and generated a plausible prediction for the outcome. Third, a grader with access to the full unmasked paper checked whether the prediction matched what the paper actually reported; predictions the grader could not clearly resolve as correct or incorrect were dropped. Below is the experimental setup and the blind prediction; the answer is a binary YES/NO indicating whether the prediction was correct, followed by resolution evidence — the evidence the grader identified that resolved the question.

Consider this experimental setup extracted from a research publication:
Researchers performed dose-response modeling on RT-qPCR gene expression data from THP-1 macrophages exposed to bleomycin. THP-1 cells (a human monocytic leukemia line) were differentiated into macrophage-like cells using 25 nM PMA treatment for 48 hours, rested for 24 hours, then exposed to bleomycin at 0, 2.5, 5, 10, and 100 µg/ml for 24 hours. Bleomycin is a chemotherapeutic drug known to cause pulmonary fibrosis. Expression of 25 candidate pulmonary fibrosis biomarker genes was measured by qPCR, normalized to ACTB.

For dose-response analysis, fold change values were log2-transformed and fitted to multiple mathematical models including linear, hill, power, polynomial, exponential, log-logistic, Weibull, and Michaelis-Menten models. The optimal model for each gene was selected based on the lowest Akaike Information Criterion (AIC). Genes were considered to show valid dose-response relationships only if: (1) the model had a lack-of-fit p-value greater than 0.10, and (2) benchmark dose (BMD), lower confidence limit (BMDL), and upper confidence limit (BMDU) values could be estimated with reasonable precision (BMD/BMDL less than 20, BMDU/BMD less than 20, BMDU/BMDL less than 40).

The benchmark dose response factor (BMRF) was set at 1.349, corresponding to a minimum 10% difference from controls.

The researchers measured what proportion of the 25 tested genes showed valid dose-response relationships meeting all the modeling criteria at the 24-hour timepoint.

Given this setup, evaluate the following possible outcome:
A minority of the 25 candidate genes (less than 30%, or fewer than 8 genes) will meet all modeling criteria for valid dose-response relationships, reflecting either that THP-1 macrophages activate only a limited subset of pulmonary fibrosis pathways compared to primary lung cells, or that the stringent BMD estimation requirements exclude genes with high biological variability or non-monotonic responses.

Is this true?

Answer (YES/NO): YES